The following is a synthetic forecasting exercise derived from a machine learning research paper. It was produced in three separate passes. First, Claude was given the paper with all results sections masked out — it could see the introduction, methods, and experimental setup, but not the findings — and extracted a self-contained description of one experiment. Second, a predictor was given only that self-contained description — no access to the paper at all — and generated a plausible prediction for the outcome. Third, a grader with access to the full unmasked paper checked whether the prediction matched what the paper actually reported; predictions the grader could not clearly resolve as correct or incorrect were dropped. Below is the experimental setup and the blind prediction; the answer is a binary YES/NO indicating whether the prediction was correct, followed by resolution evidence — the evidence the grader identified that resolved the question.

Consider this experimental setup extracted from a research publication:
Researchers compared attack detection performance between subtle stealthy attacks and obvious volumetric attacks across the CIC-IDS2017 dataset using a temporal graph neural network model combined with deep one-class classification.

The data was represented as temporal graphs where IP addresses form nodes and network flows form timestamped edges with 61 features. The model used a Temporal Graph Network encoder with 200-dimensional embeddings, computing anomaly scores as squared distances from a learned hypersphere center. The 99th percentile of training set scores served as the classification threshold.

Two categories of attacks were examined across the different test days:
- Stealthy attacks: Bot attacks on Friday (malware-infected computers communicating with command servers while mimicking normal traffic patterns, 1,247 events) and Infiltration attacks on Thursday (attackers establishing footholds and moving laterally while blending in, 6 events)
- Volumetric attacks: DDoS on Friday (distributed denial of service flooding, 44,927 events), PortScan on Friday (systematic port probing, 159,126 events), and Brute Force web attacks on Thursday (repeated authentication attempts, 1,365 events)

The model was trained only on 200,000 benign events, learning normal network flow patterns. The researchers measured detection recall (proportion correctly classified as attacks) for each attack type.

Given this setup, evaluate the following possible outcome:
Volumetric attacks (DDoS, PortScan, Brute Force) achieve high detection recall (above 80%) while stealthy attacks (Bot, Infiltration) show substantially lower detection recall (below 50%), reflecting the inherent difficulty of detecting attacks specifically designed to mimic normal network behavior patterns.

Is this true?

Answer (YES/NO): YES